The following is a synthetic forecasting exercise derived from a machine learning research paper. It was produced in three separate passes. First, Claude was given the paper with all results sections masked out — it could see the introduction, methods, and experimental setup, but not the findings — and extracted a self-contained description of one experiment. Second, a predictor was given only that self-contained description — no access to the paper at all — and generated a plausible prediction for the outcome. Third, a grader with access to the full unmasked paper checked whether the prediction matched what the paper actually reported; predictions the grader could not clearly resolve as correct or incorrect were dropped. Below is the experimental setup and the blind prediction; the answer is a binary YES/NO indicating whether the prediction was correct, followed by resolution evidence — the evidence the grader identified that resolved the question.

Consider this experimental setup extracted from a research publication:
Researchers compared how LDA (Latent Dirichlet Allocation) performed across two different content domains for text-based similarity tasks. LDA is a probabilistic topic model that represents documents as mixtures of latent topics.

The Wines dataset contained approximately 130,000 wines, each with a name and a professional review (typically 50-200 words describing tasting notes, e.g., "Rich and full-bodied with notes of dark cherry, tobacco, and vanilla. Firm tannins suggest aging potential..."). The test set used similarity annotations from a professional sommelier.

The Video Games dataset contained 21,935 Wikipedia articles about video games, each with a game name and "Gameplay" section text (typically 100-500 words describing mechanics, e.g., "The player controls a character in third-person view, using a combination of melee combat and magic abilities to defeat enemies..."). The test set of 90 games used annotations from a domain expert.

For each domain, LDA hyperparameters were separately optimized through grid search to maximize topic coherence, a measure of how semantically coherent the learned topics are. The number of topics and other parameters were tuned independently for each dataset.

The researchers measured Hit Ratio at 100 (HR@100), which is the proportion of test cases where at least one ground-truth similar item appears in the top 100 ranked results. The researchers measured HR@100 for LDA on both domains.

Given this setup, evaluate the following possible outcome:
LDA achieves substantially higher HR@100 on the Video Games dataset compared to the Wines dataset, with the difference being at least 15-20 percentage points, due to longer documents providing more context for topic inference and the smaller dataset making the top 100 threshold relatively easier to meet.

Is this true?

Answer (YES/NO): NO